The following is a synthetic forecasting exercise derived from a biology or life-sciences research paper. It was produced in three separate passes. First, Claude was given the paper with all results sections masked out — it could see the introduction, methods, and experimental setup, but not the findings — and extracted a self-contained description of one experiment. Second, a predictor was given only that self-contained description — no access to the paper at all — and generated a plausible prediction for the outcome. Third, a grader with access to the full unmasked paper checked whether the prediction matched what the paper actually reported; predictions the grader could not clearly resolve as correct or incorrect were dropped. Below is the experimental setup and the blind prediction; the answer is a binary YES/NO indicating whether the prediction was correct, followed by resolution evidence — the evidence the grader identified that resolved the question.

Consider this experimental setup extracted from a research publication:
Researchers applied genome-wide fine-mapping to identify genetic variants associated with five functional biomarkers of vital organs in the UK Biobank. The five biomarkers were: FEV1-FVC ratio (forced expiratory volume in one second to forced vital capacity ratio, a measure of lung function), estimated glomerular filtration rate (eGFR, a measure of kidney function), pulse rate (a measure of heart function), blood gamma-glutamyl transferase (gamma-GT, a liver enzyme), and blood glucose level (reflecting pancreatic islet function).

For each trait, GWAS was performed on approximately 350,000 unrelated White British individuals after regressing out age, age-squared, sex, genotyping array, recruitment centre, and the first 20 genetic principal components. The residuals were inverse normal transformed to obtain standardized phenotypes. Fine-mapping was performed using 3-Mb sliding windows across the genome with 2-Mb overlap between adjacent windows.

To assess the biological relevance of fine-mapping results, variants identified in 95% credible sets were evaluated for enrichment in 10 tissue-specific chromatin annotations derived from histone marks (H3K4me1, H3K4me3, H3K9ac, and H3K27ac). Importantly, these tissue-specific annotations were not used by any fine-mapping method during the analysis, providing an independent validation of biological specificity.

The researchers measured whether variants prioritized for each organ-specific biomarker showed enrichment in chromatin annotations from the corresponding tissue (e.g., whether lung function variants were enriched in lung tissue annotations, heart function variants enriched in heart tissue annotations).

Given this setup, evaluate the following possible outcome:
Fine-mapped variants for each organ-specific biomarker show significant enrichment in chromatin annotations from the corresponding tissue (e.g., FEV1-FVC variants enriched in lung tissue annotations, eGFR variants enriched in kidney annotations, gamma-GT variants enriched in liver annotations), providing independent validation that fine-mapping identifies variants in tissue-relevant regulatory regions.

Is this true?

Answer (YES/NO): YES